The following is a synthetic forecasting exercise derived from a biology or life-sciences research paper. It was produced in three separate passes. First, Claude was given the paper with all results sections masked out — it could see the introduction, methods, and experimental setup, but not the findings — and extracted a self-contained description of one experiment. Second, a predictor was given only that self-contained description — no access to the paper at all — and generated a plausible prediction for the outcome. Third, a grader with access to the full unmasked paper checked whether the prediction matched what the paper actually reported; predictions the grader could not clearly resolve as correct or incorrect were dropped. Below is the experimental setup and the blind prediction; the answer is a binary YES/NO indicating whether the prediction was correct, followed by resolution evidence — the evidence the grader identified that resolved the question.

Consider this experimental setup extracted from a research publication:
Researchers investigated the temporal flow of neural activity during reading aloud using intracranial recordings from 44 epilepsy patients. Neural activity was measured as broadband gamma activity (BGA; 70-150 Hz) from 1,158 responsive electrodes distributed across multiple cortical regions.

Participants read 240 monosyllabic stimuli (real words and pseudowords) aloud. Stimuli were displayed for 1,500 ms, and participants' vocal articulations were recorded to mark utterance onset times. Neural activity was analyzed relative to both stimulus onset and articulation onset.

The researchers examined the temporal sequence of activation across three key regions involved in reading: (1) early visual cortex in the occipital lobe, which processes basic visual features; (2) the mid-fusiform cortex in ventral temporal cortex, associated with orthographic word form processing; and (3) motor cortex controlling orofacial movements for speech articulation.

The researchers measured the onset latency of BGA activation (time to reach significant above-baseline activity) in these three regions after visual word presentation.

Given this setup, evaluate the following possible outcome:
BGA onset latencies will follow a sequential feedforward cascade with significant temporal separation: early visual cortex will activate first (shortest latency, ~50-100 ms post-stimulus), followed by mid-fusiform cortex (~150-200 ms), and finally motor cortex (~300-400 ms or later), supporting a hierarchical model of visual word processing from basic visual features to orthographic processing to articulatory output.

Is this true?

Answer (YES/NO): NO